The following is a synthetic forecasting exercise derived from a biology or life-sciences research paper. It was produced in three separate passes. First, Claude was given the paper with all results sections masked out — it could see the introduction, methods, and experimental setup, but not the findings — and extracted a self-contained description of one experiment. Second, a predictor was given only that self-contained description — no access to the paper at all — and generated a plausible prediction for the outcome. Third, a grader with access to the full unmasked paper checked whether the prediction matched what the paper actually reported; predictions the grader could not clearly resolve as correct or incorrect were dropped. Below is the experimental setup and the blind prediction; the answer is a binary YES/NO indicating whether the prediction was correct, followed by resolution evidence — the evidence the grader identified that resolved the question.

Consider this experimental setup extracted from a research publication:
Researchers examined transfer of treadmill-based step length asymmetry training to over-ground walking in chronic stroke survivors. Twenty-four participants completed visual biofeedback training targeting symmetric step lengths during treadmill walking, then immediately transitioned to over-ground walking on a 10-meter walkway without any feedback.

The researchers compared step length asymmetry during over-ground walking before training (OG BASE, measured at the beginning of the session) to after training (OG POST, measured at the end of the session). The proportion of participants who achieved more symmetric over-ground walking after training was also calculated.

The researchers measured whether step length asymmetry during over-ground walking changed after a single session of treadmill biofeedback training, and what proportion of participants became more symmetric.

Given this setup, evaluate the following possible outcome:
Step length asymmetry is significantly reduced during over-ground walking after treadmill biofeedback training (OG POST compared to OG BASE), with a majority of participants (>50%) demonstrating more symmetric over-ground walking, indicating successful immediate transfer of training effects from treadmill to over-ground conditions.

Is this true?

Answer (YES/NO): NO